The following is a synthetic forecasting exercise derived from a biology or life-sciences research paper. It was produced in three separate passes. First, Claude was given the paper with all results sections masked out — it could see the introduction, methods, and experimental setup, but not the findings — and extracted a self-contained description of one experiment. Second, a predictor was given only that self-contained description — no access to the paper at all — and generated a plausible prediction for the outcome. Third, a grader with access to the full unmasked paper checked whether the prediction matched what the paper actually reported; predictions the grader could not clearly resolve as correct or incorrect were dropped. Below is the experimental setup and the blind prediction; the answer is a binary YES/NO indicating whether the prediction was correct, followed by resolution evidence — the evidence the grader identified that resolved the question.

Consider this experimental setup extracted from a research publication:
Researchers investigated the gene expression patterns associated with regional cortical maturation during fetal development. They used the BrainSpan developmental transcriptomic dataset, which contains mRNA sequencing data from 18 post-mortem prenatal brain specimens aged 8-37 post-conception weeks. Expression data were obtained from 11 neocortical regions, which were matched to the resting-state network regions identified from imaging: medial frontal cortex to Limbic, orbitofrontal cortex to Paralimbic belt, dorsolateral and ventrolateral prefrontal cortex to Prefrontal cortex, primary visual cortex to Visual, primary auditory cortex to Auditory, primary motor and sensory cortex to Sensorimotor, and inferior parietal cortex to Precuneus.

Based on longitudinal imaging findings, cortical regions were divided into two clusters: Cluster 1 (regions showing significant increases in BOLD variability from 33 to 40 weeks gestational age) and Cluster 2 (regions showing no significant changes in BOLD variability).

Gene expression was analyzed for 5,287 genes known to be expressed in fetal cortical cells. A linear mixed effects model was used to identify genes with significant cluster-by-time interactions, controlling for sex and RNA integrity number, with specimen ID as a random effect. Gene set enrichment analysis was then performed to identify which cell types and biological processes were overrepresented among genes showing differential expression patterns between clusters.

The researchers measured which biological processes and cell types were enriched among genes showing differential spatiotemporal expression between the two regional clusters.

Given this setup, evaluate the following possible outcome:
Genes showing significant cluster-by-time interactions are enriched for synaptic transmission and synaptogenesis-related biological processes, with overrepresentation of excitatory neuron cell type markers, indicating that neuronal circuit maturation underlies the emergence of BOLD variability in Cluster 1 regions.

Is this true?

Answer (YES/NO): NO